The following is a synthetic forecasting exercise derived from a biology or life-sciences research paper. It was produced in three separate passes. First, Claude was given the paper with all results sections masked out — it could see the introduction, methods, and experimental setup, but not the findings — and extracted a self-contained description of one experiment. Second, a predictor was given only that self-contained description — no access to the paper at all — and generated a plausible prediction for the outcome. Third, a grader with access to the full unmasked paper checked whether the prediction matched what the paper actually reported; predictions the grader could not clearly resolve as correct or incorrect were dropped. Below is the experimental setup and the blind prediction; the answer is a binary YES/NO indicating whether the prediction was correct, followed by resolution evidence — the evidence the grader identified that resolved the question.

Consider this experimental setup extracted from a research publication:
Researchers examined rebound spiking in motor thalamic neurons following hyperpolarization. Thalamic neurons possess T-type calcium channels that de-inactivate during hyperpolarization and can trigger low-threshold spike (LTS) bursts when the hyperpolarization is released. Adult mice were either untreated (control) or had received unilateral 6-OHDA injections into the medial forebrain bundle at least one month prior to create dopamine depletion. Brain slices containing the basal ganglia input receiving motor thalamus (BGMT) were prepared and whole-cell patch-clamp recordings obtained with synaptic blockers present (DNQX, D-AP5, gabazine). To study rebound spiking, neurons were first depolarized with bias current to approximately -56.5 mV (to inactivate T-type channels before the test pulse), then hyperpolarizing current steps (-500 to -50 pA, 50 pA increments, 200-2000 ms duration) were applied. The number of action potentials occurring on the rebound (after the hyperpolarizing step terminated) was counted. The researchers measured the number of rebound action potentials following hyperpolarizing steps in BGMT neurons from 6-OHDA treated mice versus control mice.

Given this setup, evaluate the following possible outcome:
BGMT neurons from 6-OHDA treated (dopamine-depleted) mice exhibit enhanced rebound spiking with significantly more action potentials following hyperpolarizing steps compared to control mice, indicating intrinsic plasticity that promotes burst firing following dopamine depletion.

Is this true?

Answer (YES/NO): YES